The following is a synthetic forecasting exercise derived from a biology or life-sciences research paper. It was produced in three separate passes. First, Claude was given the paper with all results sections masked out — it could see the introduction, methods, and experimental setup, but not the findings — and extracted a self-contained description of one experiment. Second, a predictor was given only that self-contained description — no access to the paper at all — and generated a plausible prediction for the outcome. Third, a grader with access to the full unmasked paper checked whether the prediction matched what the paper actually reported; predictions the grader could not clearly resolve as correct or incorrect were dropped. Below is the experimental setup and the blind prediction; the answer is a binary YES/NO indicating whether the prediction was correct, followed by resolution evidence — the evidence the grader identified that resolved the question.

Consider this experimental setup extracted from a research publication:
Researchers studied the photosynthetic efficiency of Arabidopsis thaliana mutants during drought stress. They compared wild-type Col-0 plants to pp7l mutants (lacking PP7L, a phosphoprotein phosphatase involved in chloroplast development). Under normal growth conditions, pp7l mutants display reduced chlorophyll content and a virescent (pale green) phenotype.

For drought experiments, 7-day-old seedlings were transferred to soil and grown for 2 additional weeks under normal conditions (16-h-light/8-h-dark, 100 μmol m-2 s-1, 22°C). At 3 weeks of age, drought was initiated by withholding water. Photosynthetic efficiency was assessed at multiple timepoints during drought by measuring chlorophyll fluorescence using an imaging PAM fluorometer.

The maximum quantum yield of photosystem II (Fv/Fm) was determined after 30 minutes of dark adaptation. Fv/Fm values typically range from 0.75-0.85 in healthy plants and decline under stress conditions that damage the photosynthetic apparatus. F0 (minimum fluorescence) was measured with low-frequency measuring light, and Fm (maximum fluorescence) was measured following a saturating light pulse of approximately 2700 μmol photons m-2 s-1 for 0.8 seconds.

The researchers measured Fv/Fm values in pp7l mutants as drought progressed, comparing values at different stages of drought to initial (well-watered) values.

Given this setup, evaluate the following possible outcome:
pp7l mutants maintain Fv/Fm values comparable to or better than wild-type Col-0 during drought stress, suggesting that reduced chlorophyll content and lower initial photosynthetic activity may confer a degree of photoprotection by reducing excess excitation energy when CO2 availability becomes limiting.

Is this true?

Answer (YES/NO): NO